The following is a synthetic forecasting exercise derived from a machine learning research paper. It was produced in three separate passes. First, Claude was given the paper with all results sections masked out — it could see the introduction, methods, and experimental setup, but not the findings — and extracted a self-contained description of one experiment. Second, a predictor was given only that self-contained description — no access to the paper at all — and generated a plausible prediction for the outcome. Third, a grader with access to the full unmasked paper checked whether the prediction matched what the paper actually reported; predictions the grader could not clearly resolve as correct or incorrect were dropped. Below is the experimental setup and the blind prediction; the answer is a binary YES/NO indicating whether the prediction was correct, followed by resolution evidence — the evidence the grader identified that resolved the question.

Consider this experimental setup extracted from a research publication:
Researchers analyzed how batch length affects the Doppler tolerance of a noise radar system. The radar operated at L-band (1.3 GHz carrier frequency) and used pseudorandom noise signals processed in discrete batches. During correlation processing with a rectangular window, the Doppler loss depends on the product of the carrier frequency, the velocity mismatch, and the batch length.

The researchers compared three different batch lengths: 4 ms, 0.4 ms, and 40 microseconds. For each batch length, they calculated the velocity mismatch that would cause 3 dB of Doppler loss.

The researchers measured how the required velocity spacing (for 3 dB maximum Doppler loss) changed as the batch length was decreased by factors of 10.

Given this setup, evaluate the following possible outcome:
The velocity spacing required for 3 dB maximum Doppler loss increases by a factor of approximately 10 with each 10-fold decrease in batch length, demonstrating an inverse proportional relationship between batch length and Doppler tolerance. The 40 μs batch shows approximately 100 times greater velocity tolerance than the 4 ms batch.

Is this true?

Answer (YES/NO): YES